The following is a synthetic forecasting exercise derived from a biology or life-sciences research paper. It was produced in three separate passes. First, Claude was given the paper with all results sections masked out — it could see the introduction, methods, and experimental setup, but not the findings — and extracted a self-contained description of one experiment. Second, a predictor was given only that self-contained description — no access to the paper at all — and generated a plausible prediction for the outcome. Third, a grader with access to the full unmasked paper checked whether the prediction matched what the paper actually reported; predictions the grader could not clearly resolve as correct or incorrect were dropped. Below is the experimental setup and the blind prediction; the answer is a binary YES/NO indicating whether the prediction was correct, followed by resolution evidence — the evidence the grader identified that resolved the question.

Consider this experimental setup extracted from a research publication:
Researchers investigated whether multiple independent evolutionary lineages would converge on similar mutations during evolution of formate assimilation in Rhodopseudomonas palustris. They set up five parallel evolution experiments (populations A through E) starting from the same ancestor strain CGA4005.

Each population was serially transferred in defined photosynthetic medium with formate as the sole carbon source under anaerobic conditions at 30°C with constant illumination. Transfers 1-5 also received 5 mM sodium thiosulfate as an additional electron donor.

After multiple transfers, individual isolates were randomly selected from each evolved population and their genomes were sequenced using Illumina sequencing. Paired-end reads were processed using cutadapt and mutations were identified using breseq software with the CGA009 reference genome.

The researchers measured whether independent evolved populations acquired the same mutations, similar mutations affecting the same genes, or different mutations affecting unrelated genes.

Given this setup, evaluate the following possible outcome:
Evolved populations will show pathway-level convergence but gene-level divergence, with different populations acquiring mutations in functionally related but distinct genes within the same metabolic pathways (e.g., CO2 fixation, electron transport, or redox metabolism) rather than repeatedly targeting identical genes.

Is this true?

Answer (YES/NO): NO